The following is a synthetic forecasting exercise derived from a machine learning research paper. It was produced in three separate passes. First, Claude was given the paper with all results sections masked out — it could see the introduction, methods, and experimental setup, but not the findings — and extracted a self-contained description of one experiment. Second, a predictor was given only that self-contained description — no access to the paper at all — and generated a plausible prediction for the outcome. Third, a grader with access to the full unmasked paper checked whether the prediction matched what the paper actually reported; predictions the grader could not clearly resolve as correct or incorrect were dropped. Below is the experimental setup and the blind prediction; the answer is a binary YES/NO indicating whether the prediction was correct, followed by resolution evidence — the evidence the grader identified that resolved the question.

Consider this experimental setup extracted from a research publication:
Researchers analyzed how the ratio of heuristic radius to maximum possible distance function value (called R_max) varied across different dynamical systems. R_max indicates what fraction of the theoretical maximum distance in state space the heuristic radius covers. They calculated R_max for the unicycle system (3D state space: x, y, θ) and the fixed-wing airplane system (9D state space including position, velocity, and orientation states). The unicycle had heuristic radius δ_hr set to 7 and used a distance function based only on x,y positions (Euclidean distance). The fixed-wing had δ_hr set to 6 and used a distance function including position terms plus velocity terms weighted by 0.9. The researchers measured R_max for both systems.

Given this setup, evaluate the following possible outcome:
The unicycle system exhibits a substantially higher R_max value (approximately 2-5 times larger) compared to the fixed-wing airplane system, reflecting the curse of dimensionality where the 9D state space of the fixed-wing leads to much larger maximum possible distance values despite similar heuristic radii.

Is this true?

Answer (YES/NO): NO